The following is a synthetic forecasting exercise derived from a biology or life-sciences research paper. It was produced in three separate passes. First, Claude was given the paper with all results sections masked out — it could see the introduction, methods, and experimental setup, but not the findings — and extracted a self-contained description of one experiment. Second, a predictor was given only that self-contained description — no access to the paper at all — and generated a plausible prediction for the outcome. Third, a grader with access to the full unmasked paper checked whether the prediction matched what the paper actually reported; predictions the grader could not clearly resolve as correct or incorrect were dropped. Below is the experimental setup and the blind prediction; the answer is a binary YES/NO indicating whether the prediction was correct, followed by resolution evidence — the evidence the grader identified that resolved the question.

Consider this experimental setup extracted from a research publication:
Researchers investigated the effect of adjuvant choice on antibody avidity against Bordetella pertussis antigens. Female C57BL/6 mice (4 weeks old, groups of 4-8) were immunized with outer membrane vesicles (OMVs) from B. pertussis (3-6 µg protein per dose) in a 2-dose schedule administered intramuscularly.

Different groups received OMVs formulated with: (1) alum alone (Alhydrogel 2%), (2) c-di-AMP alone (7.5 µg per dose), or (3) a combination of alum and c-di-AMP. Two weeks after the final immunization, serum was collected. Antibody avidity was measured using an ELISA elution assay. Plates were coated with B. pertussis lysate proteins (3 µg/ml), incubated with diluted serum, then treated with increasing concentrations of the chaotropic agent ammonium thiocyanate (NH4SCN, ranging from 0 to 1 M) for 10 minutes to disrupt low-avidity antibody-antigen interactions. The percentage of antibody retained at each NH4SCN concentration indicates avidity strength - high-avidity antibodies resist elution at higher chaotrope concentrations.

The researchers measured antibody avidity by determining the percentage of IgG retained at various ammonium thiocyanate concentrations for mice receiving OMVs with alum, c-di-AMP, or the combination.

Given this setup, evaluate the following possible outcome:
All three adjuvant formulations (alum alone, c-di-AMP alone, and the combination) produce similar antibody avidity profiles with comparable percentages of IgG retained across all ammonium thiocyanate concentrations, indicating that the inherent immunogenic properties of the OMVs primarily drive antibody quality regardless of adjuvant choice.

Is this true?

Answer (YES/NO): NO